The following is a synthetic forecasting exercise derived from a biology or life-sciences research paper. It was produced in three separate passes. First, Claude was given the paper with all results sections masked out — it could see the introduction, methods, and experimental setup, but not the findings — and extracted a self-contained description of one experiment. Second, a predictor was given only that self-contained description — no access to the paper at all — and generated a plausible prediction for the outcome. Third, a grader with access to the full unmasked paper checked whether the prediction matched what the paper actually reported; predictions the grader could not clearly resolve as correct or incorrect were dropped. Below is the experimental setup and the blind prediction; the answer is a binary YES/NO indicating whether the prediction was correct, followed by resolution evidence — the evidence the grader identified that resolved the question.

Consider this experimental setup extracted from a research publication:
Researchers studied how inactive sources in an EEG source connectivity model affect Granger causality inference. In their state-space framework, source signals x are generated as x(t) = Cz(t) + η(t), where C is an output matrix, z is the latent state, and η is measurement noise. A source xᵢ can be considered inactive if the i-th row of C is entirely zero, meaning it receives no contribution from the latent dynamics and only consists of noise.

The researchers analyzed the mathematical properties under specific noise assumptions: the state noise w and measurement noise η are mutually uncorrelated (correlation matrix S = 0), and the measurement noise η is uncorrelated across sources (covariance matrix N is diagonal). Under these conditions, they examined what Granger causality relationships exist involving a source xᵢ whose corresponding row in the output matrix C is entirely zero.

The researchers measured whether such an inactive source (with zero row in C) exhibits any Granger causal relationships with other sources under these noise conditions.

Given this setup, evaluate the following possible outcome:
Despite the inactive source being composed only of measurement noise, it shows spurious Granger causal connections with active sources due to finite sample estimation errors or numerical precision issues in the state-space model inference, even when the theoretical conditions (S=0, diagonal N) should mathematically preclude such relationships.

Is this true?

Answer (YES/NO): NO